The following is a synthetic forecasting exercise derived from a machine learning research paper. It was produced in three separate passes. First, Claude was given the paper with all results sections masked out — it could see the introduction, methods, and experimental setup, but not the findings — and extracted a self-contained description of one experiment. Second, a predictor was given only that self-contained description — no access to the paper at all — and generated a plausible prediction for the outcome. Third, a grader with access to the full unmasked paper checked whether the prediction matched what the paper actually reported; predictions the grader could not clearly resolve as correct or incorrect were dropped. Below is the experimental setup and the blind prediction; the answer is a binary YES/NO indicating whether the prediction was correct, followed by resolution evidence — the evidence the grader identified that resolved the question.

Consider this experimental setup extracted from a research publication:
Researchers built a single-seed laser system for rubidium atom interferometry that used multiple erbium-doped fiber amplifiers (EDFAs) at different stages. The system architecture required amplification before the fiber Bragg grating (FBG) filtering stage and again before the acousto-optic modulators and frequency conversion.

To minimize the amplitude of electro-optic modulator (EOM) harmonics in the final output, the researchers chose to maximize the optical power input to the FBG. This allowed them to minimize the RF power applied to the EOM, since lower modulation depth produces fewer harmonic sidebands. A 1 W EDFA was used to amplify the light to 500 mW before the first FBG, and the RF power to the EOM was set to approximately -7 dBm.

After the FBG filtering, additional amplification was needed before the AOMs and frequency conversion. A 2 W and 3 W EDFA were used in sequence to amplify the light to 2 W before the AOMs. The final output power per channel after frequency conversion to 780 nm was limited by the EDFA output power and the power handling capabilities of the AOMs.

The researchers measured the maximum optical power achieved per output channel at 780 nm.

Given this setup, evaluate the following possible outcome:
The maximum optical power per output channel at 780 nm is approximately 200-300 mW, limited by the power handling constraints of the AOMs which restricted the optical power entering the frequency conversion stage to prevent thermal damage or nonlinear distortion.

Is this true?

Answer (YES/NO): NO